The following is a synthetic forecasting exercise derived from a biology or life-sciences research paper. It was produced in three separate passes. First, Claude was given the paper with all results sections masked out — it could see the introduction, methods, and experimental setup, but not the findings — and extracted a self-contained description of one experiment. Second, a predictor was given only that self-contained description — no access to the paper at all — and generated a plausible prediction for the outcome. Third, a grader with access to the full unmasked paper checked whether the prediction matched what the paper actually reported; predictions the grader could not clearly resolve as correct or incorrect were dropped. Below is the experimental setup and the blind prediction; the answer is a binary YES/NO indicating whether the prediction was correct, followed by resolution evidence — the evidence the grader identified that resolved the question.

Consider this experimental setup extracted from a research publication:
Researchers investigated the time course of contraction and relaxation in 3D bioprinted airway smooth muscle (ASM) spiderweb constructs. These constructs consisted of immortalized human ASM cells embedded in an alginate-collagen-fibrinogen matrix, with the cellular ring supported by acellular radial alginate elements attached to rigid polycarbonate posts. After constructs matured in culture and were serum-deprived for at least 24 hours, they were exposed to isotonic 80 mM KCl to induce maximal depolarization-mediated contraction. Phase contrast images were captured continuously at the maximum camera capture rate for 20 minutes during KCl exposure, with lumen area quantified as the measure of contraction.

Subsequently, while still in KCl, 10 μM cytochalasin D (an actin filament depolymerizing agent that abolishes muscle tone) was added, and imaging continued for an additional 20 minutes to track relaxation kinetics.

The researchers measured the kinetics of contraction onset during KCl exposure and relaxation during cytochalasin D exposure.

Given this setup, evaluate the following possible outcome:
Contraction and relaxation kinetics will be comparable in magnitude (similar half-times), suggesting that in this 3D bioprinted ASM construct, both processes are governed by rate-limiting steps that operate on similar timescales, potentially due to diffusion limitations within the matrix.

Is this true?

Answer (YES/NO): NO